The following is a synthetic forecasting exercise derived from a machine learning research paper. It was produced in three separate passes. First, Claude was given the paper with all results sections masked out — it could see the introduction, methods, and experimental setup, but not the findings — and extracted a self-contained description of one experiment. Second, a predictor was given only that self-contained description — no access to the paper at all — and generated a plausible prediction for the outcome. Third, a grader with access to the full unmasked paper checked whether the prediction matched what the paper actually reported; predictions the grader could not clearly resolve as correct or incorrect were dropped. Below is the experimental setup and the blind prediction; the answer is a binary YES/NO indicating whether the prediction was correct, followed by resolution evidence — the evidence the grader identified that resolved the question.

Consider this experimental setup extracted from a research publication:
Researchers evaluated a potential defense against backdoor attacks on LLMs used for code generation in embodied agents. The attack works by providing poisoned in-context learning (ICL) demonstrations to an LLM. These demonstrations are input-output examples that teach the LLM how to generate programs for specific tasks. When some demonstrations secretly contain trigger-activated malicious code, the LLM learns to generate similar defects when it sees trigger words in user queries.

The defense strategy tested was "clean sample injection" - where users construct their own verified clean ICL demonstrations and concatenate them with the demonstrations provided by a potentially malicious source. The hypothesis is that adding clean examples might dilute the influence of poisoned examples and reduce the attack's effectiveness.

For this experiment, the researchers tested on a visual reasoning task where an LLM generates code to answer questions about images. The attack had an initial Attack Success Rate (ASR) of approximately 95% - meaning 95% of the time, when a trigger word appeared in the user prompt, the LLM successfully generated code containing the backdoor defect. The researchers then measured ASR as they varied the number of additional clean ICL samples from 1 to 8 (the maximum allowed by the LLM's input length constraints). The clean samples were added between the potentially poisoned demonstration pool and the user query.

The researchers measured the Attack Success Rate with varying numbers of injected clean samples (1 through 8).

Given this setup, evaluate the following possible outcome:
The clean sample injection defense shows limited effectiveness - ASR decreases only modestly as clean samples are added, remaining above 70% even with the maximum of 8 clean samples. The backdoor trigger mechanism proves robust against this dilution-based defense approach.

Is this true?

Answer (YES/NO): YES